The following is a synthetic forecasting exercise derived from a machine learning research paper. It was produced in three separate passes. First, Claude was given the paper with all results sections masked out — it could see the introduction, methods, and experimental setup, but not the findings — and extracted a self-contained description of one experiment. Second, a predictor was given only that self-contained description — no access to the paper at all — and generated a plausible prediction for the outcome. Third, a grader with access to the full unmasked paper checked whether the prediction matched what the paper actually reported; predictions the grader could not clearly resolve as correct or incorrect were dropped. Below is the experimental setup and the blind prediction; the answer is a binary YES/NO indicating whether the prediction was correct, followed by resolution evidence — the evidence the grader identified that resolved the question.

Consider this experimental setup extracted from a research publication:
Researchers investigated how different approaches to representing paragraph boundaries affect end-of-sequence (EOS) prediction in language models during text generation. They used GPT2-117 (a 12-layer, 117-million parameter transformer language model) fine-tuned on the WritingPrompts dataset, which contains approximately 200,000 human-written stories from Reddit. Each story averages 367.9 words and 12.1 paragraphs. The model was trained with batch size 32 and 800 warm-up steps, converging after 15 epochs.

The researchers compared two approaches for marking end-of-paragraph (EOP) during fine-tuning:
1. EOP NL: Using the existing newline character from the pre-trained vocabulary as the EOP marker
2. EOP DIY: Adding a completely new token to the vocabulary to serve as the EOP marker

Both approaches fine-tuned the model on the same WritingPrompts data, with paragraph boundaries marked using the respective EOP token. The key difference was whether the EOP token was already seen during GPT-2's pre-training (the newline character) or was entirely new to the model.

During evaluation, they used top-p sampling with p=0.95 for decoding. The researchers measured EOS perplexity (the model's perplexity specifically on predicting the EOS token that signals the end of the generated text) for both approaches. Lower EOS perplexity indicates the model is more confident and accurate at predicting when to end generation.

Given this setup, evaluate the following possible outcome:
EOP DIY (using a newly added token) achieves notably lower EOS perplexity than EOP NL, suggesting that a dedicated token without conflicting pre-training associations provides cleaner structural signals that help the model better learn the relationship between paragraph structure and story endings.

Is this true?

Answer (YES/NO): YES